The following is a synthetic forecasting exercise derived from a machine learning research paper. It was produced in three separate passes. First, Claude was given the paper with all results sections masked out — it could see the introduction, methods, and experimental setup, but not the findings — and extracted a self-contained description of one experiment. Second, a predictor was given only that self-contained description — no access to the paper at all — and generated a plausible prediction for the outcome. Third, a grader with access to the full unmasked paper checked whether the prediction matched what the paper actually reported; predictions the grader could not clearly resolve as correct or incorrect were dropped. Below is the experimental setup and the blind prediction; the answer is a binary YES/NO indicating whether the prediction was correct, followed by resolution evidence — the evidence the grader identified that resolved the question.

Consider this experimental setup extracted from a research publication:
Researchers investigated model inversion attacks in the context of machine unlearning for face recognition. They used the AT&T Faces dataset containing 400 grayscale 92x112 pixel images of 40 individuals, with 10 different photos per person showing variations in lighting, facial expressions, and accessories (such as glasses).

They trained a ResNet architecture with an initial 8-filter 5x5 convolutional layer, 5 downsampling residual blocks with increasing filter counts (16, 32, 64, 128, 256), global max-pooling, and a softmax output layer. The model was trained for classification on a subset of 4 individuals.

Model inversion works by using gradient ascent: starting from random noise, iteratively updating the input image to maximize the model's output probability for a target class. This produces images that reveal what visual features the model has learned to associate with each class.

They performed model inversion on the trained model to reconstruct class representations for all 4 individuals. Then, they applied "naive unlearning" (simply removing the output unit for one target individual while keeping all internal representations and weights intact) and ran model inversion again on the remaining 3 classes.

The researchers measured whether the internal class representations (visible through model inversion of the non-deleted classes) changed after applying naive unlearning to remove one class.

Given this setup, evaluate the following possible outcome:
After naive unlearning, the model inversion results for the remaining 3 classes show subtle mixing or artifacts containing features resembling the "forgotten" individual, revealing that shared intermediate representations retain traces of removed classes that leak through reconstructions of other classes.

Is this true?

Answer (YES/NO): NO